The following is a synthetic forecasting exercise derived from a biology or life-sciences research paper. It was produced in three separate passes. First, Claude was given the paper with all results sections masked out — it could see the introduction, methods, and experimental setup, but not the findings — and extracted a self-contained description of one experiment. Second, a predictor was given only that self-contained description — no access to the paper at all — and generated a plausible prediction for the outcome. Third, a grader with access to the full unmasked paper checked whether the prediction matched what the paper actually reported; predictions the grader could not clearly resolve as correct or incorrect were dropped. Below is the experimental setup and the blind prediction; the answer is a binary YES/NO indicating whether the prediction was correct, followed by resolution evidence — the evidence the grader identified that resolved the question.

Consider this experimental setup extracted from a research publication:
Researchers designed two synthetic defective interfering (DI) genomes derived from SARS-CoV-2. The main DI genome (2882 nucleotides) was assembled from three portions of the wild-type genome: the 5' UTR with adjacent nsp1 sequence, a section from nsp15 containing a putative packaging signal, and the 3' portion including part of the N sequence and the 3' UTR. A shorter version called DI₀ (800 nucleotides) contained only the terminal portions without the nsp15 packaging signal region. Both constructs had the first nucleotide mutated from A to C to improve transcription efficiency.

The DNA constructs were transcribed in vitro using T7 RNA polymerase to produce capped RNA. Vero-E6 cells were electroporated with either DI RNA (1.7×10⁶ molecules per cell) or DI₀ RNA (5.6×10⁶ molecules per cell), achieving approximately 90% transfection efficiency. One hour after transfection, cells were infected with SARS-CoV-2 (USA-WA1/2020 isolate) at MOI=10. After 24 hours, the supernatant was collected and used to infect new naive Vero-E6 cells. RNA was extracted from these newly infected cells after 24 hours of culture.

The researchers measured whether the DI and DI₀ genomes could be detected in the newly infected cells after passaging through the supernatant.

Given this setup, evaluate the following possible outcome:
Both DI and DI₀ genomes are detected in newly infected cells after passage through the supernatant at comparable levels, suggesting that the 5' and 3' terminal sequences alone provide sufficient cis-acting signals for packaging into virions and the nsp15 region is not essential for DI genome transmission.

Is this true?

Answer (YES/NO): NO